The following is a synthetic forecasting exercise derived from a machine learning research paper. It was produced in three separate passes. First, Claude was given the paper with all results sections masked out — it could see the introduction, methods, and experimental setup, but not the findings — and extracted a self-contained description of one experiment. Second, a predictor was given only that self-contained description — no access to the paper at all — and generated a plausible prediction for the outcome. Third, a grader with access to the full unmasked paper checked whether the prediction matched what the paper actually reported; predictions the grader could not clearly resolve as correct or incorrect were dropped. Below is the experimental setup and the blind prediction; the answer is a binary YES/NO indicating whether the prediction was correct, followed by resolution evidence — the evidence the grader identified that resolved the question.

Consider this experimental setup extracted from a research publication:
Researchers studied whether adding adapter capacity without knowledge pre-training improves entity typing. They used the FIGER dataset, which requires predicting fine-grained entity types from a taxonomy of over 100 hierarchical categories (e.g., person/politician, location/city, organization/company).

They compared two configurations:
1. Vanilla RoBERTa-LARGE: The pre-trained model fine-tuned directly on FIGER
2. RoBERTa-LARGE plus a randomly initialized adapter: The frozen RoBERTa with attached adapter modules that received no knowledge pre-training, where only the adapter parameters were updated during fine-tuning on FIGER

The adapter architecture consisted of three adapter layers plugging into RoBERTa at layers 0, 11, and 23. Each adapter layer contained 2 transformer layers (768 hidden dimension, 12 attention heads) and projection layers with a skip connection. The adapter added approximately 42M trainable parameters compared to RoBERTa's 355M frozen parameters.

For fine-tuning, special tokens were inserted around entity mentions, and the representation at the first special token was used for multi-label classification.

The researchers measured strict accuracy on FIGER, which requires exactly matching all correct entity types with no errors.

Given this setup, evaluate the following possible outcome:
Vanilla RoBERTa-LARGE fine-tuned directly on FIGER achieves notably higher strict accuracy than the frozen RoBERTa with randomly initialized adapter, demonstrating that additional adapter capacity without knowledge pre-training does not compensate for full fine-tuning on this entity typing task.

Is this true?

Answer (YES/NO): NO